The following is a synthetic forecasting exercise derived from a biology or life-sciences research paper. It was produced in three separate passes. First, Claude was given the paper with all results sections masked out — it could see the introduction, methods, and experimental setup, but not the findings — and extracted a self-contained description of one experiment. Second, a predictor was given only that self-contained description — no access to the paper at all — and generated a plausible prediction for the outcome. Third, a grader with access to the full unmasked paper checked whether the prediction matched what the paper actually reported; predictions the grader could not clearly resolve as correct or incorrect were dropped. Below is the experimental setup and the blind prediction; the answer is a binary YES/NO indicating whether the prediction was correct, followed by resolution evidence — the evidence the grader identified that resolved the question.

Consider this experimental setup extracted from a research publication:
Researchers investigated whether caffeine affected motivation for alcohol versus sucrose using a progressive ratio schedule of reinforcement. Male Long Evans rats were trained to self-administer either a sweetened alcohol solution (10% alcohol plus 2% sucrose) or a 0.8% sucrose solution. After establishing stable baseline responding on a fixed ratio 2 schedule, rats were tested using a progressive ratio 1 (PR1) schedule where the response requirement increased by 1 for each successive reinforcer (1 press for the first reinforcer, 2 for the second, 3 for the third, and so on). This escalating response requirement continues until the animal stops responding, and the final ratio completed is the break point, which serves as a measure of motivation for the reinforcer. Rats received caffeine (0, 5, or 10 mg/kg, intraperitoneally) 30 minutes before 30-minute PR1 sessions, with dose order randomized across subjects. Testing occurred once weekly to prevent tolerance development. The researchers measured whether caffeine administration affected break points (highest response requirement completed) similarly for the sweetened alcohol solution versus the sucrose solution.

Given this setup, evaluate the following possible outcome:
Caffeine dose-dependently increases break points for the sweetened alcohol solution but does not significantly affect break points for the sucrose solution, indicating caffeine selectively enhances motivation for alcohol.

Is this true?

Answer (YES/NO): NO